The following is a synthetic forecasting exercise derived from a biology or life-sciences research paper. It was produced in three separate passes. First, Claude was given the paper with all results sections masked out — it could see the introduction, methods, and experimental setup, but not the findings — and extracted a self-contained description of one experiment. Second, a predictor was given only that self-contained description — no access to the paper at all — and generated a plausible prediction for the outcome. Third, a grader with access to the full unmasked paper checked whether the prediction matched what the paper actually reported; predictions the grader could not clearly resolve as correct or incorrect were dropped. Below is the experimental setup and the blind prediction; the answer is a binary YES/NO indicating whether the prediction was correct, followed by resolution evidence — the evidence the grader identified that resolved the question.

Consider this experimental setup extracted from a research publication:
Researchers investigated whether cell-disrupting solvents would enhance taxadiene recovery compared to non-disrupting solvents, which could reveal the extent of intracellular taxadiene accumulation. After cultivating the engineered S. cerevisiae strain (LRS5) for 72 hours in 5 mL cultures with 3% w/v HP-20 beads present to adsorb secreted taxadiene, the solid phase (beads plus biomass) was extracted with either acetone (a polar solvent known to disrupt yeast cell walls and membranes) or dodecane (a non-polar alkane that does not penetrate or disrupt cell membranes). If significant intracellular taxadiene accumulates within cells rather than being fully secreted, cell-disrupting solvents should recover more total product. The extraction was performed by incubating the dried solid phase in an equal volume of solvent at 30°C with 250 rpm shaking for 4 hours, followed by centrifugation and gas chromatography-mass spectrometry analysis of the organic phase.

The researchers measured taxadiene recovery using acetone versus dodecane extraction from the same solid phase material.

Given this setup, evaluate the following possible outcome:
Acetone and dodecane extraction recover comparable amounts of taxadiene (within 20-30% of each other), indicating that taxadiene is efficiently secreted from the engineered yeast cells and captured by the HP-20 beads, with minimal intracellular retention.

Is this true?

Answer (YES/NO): NO